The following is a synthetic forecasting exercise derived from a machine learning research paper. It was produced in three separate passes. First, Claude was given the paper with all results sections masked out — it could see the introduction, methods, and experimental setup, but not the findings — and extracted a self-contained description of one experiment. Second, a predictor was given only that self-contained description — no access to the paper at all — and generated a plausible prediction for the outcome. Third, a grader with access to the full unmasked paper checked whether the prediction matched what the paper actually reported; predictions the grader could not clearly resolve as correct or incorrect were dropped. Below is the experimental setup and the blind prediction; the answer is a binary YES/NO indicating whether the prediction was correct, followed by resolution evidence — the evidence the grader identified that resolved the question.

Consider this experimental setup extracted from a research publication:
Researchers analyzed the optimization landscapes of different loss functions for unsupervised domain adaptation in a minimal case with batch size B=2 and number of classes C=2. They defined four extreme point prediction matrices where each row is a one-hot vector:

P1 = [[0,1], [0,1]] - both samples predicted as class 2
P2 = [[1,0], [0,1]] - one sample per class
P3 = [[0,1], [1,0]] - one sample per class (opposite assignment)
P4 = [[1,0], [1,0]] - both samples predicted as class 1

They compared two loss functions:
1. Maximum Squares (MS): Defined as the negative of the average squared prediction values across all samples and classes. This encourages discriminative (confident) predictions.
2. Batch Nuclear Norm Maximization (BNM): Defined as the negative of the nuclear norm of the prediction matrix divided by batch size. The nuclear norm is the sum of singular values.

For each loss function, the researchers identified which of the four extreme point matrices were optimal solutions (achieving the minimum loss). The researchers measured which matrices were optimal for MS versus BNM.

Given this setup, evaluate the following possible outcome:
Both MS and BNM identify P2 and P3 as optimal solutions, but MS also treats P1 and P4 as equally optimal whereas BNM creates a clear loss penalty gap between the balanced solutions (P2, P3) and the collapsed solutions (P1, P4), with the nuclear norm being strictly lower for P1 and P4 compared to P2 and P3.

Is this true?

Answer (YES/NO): YES